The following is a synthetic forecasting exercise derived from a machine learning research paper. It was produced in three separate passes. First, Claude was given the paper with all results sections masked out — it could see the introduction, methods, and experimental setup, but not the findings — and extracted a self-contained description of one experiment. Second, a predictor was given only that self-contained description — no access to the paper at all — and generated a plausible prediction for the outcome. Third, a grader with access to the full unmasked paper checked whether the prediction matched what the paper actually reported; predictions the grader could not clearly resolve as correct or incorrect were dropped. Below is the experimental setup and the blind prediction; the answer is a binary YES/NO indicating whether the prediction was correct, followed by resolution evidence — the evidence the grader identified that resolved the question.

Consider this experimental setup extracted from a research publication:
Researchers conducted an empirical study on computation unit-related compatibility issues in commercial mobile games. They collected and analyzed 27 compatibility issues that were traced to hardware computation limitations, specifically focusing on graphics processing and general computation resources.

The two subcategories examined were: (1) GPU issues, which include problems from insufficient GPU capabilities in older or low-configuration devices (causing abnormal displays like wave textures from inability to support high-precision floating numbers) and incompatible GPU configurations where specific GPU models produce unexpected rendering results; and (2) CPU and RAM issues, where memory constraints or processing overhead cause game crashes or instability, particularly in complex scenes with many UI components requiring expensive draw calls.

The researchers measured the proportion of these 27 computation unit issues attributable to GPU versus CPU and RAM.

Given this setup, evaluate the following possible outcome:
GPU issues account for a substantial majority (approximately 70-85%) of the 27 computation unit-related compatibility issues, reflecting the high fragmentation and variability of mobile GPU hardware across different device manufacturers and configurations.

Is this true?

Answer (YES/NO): YES